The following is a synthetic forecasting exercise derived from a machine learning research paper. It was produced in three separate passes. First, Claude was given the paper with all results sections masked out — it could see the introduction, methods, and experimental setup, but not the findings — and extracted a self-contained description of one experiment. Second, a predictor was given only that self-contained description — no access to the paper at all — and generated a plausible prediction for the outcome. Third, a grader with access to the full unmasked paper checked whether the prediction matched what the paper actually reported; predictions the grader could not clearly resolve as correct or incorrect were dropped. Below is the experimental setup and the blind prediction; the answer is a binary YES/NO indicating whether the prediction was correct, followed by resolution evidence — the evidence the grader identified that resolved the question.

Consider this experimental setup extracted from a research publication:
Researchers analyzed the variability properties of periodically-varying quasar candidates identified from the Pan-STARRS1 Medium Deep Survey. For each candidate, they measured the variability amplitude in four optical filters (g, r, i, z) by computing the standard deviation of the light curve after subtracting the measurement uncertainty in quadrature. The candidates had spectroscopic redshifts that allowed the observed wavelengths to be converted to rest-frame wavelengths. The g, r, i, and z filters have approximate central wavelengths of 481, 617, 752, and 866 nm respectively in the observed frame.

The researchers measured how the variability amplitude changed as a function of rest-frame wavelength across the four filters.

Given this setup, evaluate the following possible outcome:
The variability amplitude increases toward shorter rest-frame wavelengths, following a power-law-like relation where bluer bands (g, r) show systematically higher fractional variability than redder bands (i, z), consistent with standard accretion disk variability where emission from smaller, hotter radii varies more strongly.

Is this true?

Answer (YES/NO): YES